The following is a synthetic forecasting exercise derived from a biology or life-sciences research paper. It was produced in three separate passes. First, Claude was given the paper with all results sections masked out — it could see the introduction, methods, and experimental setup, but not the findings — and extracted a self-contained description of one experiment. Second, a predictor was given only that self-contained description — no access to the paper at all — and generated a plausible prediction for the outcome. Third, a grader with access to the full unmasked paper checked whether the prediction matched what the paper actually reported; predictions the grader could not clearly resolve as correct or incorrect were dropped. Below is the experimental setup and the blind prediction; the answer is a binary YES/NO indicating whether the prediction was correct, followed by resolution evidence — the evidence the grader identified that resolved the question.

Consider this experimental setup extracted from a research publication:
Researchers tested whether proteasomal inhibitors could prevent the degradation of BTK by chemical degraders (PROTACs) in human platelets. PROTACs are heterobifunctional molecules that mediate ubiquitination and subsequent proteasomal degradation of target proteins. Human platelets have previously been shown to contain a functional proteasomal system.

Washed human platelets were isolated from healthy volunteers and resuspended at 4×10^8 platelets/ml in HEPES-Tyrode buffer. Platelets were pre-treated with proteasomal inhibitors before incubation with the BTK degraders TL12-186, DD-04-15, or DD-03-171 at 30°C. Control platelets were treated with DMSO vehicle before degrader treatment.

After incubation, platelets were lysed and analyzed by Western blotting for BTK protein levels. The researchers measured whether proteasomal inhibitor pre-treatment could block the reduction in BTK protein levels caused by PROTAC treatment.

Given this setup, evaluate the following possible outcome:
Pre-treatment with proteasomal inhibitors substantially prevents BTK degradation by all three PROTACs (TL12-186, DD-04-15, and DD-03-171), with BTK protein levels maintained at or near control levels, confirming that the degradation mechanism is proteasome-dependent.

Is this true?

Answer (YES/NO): NO